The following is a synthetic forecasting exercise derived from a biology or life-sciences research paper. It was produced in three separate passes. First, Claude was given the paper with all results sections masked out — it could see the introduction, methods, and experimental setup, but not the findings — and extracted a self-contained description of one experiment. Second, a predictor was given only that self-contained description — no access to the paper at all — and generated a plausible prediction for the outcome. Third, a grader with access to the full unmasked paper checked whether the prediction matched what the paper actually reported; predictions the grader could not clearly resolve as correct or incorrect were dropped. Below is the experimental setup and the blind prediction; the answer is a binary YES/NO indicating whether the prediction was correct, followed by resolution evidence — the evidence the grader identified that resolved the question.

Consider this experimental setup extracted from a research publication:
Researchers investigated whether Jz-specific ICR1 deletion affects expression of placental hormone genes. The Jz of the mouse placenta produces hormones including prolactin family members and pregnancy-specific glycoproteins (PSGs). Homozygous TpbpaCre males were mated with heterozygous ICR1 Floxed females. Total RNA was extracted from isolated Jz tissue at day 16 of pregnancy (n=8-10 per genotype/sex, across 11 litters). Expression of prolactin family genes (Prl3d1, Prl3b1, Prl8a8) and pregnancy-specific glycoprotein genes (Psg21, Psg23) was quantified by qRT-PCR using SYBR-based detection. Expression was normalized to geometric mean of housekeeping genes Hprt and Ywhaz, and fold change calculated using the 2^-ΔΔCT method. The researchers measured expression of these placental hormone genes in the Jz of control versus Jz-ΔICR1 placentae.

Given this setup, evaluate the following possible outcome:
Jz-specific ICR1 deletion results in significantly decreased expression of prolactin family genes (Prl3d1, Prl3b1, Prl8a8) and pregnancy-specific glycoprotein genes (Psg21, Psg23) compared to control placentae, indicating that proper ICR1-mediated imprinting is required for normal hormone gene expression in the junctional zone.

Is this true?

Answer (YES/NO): NO